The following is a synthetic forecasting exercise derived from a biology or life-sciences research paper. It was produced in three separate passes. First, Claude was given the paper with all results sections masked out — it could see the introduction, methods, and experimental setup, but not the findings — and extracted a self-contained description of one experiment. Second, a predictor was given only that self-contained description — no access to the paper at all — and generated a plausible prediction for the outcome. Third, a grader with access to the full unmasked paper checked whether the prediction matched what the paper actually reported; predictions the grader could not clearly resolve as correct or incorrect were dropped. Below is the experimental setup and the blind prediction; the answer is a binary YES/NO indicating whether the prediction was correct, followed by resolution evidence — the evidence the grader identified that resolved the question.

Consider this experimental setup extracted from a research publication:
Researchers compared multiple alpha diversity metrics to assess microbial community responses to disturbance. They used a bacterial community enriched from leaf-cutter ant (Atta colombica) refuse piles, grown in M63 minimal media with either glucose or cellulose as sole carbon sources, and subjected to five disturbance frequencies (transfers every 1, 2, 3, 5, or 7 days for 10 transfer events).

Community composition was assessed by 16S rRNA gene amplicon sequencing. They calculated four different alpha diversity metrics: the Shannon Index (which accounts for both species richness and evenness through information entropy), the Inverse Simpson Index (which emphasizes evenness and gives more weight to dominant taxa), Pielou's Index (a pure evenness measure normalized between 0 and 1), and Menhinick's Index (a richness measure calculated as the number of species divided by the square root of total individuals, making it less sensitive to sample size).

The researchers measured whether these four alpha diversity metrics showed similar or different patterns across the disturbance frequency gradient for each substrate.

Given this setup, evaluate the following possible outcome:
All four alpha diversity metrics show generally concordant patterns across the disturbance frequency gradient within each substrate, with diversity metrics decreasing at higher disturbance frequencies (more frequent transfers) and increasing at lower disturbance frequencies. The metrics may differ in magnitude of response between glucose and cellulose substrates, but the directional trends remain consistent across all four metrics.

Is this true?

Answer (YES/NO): NO